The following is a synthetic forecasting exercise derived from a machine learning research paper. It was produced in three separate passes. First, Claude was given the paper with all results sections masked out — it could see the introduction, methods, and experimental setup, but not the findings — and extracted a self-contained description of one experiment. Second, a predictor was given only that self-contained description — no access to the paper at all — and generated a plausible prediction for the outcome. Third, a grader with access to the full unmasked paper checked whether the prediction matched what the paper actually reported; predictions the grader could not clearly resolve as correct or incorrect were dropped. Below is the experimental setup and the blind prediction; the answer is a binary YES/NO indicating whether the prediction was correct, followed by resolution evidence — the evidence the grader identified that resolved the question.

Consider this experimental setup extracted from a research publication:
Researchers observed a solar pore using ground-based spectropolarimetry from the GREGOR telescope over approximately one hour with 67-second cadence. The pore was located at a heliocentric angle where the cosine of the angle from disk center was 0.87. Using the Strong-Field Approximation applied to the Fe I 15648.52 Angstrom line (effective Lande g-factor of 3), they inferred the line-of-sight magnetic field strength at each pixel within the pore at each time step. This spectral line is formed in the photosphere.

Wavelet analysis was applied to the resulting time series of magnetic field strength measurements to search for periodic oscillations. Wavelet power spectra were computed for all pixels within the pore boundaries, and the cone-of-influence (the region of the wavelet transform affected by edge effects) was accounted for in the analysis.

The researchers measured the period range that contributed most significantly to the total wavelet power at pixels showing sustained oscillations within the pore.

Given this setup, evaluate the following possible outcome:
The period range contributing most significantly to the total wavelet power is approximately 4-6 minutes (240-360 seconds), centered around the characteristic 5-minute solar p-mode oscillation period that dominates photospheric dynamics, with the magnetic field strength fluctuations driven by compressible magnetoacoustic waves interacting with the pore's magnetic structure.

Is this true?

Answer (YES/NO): NO